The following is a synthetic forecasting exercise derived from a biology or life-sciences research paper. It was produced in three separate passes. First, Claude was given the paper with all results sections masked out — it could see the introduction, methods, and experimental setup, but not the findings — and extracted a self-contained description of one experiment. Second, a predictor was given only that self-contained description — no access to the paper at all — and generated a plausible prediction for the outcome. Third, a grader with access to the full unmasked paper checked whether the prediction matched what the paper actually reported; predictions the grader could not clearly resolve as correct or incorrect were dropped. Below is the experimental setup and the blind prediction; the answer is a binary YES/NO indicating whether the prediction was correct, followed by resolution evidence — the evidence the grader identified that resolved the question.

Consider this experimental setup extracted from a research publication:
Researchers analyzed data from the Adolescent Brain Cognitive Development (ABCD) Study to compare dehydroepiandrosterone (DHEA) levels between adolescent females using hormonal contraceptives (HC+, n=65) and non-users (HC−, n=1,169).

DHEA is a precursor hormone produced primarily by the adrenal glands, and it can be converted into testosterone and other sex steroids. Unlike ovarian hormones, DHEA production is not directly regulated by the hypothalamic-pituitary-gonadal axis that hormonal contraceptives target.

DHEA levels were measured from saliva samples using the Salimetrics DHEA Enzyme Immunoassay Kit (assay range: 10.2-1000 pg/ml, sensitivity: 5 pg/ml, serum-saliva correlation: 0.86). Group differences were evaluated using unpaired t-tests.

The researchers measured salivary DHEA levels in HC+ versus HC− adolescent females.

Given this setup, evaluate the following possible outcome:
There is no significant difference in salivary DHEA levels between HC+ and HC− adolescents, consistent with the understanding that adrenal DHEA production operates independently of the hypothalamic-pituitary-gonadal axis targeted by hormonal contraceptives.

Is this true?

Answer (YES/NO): NO